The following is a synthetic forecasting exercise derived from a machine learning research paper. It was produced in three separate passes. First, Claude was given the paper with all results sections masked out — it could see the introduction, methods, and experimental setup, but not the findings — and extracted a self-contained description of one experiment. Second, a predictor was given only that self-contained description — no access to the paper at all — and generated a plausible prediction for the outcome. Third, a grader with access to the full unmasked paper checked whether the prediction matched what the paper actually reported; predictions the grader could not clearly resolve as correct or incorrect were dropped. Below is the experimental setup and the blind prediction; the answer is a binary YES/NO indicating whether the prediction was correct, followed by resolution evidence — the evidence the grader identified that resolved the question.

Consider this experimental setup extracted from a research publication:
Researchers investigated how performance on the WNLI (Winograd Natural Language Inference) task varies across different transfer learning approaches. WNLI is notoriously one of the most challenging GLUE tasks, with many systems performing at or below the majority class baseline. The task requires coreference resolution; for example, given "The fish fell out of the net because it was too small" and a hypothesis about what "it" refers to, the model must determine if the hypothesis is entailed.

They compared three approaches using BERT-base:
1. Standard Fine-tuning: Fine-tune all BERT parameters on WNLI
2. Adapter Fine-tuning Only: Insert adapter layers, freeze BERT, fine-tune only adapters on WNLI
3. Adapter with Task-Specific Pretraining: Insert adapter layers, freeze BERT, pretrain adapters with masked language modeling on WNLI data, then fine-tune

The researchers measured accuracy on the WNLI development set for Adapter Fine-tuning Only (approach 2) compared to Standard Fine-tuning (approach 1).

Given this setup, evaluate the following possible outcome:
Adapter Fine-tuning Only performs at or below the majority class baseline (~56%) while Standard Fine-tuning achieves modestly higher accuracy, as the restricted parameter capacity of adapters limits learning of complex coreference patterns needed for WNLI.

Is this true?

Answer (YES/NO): NO